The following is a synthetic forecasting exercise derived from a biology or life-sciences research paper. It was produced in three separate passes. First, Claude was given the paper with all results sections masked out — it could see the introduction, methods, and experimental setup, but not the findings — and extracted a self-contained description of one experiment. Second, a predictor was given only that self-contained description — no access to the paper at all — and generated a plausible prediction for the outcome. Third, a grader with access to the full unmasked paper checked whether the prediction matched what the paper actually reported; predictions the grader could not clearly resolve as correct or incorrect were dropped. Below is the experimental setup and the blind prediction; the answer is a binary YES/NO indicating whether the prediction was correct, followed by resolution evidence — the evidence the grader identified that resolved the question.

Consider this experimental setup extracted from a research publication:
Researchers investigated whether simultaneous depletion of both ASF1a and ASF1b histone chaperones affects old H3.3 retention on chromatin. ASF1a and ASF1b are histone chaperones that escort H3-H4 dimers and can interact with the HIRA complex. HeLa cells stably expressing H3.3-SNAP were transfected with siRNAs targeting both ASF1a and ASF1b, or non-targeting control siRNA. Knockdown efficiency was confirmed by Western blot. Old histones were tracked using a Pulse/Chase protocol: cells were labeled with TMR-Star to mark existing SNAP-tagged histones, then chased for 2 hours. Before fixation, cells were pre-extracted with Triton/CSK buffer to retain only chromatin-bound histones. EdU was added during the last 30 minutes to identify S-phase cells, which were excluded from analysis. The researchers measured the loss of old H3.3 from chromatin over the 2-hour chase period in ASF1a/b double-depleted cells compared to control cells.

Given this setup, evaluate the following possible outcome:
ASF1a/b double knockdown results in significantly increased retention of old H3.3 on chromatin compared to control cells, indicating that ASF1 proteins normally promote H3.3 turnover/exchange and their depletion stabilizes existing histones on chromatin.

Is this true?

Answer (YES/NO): NO